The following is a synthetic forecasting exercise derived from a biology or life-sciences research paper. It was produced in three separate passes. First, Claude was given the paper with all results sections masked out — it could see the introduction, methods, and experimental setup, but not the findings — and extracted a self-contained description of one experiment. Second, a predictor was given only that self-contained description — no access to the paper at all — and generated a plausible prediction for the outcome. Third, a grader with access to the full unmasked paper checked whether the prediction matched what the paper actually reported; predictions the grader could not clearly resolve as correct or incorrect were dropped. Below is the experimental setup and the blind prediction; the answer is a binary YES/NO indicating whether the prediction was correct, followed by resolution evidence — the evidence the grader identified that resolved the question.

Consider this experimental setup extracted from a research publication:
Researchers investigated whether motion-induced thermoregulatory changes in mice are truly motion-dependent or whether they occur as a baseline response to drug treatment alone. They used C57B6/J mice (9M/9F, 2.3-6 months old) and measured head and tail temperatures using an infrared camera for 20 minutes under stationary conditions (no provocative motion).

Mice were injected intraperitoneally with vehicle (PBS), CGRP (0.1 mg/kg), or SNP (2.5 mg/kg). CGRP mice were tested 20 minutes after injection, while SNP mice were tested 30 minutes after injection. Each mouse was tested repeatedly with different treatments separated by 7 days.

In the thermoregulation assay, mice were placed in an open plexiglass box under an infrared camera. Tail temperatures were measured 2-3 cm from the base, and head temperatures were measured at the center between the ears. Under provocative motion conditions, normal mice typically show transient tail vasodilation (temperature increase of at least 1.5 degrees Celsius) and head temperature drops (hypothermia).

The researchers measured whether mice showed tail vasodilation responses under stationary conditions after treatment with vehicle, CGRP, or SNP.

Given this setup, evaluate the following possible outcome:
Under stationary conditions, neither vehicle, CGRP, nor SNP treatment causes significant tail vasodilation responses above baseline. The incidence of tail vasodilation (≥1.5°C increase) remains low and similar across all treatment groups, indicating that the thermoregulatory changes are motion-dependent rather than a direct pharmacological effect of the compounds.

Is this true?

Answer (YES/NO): YES